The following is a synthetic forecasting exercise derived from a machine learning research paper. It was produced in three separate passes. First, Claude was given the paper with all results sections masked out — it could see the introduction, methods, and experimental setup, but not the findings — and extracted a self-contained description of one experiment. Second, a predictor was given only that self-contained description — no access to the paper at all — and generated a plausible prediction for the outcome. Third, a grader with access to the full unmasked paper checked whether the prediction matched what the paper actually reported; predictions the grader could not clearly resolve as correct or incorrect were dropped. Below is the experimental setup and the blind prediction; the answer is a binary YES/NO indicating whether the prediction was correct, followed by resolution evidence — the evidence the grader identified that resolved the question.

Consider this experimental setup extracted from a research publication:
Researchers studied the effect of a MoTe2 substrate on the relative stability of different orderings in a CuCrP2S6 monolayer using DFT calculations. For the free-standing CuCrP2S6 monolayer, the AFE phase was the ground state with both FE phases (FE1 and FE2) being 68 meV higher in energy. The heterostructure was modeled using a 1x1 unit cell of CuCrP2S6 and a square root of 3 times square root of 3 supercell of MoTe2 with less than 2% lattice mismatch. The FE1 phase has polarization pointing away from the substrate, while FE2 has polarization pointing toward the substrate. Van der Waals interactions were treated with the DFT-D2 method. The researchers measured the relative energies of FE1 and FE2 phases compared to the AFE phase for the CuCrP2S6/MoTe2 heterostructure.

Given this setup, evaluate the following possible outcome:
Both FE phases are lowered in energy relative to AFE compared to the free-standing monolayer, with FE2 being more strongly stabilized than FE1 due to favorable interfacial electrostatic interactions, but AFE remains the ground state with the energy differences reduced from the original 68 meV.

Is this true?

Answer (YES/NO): NO